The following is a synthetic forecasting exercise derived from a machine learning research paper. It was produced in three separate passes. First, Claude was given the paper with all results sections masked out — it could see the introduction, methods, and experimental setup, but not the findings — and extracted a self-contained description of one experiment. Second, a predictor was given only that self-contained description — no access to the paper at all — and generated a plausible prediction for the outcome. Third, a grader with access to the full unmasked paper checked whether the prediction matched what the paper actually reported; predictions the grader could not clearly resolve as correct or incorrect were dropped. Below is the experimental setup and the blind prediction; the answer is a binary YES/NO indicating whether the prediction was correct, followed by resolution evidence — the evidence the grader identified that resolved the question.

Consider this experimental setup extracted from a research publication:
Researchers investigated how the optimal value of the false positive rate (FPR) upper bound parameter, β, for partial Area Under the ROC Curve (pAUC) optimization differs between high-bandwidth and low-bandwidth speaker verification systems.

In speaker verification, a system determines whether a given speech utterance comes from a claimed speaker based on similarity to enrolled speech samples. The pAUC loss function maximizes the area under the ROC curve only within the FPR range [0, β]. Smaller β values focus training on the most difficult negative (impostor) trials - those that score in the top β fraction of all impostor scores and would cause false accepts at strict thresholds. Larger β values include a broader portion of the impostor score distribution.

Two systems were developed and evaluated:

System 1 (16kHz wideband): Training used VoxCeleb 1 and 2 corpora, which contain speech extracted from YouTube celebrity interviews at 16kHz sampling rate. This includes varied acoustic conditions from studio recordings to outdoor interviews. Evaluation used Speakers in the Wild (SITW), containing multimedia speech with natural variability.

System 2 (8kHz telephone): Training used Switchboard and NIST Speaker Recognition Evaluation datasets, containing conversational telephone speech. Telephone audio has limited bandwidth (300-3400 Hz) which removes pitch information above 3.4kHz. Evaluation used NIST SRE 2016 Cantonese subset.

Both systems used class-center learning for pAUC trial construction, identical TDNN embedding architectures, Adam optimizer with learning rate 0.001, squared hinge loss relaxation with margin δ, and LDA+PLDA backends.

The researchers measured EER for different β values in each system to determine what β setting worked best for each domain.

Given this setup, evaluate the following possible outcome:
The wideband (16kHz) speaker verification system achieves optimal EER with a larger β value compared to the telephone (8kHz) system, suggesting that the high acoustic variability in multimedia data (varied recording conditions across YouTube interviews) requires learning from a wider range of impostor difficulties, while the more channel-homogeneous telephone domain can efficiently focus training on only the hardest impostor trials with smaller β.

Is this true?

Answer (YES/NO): NO